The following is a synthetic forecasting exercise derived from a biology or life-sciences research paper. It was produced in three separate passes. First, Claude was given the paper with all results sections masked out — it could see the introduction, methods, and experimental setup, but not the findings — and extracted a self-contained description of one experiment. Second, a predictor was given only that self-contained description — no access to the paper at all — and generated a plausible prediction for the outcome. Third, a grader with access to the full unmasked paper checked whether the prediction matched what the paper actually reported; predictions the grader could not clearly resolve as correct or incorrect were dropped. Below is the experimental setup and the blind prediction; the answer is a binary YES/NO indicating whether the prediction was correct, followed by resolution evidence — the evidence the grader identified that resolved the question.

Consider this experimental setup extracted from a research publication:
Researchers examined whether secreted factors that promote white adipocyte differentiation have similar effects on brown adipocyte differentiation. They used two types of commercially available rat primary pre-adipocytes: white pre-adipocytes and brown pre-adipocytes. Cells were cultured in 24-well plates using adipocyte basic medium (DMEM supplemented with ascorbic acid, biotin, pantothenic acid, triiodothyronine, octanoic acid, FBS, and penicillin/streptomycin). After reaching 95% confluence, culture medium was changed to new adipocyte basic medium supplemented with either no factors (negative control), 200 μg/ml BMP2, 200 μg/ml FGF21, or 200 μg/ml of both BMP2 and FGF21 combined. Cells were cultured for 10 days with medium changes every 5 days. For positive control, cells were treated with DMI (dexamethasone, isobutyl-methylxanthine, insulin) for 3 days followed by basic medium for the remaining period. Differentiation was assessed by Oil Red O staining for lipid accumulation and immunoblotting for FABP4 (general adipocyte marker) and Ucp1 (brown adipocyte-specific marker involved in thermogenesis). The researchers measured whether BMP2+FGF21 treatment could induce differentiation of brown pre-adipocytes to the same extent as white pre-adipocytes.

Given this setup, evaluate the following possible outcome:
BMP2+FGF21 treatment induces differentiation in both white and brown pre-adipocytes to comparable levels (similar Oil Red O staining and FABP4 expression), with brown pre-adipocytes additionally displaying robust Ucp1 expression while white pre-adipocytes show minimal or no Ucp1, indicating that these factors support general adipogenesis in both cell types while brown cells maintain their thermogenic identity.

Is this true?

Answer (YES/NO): NO